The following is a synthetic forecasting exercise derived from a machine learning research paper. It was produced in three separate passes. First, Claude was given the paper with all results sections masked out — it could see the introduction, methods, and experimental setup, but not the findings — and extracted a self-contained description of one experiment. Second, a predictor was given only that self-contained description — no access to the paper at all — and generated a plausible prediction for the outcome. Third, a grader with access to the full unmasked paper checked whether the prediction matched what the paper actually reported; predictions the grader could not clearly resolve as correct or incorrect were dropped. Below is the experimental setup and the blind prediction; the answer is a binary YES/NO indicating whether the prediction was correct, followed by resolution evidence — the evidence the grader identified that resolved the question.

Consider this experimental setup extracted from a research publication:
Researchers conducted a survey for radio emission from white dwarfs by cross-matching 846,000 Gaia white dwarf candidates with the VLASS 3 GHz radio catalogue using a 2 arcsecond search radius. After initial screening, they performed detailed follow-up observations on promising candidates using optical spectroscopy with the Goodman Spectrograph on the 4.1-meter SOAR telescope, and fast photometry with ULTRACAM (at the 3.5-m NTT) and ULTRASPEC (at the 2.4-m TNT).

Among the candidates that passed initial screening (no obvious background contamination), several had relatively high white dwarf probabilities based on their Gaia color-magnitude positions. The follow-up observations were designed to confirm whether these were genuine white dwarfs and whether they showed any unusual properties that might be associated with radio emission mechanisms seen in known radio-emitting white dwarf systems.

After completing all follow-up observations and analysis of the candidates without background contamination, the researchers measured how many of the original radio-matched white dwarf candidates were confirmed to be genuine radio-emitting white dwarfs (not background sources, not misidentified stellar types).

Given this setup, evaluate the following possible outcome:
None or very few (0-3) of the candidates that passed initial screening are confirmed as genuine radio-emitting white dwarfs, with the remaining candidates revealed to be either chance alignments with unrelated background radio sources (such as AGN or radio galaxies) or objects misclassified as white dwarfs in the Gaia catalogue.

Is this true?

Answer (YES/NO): YES